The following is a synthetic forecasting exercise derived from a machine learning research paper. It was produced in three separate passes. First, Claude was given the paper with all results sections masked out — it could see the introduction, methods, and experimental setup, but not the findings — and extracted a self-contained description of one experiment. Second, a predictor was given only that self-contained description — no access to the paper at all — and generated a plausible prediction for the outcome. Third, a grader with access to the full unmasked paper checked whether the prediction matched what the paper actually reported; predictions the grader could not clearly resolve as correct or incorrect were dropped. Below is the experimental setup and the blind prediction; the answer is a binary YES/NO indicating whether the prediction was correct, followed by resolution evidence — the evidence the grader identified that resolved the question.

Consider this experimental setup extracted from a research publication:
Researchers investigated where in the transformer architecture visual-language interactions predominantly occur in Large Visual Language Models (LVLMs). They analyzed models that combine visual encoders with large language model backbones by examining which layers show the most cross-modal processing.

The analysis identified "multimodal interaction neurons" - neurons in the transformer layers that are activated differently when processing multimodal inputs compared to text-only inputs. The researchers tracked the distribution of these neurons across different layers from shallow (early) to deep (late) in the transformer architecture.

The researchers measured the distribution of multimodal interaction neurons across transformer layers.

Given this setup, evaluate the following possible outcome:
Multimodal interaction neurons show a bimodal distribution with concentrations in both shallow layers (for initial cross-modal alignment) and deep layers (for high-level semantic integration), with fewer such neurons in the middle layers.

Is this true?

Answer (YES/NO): NO